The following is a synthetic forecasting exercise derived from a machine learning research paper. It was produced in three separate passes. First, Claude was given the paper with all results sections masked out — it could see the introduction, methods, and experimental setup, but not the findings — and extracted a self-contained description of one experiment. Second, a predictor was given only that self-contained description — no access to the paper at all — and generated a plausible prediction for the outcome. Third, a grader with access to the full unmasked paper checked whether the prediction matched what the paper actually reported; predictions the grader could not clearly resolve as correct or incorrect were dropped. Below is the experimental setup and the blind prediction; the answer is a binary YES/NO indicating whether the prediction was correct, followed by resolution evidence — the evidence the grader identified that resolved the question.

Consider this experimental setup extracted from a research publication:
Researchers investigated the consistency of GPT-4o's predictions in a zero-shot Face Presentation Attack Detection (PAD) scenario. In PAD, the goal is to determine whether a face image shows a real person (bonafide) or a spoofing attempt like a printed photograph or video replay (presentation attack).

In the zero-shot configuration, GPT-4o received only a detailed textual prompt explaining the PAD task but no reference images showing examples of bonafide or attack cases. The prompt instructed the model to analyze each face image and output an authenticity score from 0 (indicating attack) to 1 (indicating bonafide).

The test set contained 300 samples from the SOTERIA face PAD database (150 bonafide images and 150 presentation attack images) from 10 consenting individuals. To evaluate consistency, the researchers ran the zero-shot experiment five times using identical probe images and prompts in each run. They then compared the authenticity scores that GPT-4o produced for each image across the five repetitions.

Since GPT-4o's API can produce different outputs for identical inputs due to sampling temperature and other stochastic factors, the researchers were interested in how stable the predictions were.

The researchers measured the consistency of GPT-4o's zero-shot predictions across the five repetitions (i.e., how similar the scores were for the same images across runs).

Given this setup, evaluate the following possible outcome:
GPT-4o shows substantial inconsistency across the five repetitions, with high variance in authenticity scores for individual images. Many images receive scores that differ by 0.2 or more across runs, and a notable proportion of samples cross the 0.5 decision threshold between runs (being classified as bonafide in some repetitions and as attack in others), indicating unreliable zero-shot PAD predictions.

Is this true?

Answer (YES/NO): NO